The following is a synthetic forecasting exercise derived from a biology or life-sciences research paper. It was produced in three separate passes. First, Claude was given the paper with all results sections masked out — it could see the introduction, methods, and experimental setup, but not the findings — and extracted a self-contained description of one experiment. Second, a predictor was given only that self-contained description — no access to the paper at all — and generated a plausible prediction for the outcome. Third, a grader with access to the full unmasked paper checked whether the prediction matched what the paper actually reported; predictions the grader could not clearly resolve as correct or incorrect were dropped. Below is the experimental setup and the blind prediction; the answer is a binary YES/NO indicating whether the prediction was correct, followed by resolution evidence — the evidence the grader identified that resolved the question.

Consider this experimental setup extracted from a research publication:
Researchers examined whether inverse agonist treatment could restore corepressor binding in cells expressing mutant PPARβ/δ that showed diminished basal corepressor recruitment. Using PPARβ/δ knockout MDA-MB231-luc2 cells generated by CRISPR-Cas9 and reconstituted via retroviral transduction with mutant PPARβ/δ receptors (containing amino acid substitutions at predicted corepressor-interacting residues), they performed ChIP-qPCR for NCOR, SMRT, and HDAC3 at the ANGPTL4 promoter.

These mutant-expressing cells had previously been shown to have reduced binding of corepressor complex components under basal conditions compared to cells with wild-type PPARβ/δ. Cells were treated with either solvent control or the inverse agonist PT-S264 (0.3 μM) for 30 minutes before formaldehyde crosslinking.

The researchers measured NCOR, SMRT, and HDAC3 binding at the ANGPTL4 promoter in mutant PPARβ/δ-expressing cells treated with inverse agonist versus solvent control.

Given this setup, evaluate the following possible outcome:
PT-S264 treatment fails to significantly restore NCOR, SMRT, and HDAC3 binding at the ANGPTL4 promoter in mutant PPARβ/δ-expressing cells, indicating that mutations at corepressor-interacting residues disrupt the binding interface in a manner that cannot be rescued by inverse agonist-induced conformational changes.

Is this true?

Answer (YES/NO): NO